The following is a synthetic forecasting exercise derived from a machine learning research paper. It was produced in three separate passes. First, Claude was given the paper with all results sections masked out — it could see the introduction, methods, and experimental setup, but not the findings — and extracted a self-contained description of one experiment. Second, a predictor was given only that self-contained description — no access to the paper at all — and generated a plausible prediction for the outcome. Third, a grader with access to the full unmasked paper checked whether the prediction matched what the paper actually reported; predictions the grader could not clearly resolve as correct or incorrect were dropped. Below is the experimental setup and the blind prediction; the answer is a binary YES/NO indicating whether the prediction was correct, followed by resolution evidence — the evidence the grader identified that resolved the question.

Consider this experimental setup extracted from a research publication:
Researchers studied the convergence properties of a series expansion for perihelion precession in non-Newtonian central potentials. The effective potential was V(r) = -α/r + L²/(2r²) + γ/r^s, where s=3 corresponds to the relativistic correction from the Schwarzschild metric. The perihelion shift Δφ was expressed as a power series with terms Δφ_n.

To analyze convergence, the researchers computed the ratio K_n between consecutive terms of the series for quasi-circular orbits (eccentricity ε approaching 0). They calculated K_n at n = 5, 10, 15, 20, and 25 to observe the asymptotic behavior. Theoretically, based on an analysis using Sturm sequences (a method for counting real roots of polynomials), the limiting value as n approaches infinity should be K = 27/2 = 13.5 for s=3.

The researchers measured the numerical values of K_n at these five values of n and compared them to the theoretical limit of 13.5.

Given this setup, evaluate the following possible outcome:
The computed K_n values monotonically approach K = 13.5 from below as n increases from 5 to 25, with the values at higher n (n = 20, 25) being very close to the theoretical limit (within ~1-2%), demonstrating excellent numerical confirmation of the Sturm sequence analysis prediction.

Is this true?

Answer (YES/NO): NO